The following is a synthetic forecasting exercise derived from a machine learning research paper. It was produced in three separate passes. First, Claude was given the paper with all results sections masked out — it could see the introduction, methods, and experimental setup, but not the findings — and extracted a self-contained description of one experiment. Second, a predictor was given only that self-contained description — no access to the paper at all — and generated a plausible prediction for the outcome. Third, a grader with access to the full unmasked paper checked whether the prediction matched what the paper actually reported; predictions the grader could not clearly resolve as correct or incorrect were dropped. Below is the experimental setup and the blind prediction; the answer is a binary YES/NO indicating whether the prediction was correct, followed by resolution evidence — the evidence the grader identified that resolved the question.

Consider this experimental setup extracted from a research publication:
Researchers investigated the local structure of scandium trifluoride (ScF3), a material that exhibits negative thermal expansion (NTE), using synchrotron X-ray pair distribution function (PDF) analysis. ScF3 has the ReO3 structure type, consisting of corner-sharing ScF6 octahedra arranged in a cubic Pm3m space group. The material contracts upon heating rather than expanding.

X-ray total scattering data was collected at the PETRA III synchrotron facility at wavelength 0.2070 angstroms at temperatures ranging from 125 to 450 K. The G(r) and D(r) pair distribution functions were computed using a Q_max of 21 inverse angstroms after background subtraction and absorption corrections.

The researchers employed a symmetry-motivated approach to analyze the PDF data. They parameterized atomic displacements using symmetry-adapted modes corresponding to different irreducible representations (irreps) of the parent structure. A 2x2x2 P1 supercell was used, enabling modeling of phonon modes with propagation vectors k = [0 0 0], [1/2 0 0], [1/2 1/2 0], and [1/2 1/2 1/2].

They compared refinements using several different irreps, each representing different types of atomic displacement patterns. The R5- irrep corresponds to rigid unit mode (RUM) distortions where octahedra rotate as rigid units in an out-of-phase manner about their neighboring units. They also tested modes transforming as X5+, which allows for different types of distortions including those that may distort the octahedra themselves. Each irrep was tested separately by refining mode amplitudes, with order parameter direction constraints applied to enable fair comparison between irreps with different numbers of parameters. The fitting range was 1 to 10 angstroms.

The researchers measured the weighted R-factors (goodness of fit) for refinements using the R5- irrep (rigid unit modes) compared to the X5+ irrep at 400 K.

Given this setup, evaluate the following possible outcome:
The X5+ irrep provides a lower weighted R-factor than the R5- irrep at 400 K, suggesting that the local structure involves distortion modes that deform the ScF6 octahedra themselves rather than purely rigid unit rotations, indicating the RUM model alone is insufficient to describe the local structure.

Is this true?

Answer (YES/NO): YES